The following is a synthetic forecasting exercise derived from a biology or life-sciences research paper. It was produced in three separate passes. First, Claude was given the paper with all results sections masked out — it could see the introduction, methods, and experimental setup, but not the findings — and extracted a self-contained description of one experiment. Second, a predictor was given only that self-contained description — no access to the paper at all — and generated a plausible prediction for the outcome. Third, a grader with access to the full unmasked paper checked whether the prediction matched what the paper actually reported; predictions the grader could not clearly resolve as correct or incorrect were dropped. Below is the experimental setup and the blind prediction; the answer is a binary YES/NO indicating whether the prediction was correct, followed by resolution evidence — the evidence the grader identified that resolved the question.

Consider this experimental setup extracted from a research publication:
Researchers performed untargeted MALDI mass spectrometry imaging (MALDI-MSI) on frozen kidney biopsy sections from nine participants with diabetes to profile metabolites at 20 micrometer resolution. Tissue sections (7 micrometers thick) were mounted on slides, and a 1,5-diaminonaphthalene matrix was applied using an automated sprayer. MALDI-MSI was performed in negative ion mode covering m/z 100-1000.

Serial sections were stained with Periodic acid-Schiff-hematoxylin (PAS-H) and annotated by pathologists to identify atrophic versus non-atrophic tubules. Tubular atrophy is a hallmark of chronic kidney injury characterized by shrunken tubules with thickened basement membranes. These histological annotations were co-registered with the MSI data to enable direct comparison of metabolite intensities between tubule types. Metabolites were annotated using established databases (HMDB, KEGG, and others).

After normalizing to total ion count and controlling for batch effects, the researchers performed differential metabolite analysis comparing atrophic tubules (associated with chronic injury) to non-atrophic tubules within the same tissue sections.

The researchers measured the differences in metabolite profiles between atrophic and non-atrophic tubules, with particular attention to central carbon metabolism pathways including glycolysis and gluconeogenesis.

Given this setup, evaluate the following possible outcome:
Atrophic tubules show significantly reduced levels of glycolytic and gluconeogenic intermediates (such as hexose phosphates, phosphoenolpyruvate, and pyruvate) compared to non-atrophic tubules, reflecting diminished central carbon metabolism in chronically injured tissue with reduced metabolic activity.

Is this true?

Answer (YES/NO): NO